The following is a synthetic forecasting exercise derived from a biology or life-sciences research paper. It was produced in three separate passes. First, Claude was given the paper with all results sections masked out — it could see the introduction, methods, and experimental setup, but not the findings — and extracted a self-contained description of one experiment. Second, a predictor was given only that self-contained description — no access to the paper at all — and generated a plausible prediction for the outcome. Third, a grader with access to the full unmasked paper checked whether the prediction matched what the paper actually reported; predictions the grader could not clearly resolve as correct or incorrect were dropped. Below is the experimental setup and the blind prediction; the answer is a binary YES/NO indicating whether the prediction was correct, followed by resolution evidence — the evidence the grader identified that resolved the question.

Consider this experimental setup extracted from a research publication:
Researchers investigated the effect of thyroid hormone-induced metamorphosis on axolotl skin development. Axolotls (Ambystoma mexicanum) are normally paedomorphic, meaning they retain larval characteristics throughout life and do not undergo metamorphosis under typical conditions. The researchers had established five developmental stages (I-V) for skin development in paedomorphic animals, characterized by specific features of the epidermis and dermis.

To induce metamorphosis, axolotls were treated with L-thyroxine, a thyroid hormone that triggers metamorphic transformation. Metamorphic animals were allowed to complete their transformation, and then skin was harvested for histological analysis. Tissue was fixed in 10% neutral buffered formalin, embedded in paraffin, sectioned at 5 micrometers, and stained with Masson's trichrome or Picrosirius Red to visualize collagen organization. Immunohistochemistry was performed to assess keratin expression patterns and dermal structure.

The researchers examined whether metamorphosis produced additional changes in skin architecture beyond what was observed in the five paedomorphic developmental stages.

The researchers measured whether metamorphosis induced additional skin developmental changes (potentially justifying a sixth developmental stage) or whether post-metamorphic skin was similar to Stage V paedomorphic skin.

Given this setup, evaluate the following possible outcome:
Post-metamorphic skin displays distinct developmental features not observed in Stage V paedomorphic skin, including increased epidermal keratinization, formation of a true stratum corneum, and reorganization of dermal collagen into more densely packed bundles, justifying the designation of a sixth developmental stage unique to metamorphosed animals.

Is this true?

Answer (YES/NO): NO